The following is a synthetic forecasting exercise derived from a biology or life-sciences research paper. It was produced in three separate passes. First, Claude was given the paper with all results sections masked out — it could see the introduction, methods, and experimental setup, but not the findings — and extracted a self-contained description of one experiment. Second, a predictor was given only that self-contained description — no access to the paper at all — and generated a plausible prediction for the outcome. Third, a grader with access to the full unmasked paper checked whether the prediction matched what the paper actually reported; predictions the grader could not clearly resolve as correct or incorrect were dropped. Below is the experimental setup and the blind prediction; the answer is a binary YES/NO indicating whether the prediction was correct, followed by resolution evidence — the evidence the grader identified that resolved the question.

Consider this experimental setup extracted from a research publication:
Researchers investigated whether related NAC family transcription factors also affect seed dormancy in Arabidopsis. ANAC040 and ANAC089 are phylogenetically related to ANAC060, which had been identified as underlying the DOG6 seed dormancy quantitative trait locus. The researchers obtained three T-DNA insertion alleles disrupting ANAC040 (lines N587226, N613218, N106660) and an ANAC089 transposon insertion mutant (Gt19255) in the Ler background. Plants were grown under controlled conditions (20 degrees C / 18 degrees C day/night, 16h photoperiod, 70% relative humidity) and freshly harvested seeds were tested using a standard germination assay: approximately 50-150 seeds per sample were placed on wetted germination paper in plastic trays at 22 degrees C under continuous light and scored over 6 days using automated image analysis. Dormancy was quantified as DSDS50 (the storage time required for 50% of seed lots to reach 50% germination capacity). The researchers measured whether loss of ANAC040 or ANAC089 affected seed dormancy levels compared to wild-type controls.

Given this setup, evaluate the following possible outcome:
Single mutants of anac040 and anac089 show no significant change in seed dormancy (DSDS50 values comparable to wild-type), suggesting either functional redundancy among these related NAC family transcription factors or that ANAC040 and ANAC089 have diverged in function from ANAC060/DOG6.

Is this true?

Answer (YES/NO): NO